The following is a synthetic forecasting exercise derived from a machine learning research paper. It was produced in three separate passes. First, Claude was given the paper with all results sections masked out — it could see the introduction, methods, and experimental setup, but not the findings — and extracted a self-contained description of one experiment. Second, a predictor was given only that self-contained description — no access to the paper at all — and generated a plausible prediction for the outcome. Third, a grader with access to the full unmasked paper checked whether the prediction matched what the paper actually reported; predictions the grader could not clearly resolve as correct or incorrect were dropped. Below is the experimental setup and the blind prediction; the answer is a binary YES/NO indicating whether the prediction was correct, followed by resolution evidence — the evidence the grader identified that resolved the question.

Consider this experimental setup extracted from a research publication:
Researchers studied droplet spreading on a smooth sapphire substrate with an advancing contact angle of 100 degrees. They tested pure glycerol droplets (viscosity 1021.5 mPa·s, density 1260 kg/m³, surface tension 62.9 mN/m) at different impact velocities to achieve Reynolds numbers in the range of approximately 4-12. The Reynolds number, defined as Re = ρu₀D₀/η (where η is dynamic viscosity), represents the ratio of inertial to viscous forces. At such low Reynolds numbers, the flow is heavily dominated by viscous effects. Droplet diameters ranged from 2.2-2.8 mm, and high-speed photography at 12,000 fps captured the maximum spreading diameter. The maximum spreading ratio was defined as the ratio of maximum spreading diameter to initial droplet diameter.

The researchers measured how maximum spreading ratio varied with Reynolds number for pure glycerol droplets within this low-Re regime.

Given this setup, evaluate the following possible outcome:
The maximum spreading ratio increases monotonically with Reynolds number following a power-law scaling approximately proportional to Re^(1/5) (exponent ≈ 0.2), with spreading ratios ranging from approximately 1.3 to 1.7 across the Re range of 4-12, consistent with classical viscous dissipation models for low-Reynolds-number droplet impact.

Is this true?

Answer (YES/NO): YES